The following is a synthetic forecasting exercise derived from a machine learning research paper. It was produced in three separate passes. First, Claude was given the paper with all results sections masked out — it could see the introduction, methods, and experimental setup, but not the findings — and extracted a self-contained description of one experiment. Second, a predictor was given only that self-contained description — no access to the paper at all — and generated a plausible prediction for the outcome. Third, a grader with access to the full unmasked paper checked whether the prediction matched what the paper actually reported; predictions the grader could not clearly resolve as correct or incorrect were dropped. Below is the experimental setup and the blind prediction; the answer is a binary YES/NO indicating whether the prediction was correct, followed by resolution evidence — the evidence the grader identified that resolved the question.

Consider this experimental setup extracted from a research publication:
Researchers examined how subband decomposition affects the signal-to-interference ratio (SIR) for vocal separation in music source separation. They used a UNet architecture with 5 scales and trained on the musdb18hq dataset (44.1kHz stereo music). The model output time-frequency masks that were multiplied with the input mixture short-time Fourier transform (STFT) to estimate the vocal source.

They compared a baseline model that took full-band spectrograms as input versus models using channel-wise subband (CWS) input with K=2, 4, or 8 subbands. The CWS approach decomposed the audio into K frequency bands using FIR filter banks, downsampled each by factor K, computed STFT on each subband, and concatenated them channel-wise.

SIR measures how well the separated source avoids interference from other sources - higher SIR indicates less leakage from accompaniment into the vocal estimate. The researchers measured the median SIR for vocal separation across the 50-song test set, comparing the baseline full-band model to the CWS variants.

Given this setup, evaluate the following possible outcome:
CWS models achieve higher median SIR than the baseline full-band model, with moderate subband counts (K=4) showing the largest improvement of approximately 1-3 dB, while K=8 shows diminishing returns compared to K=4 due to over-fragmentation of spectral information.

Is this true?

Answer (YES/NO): NO